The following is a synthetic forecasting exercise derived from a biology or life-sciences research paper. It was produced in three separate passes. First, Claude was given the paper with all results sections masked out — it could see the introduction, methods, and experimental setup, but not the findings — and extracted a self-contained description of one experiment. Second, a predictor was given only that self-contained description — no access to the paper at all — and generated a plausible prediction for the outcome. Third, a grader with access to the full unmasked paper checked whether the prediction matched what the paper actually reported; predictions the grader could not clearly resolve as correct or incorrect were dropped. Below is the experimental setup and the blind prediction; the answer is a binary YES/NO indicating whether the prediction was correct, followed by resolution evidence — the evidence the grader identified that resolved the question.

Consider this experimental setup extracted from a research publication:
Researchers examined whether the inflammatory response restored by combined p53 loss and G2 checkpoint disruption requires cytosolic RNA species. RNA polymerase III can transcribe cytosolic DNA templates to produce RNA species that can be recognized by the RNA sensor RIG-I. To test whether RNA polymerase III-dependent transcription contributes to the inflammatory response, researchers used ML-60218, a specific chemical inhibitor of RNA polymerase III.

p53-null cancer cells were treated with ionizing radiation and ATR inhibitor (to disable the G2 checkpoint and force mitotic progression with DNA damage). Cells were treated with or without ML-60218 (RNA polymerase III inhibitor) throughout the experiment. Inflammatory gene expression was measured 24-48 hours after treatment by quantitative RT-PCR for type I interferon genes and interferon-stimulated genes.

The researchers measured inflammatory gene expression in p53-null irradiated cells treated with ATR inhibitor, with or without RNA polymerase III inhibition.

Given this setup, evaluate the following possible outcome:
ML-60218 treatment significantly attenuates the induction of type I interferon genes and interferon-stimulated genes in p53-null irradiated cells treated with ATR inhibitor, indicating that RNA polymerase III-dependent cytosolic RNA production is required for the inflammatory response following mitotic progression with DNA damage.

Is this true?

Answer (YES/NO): NO